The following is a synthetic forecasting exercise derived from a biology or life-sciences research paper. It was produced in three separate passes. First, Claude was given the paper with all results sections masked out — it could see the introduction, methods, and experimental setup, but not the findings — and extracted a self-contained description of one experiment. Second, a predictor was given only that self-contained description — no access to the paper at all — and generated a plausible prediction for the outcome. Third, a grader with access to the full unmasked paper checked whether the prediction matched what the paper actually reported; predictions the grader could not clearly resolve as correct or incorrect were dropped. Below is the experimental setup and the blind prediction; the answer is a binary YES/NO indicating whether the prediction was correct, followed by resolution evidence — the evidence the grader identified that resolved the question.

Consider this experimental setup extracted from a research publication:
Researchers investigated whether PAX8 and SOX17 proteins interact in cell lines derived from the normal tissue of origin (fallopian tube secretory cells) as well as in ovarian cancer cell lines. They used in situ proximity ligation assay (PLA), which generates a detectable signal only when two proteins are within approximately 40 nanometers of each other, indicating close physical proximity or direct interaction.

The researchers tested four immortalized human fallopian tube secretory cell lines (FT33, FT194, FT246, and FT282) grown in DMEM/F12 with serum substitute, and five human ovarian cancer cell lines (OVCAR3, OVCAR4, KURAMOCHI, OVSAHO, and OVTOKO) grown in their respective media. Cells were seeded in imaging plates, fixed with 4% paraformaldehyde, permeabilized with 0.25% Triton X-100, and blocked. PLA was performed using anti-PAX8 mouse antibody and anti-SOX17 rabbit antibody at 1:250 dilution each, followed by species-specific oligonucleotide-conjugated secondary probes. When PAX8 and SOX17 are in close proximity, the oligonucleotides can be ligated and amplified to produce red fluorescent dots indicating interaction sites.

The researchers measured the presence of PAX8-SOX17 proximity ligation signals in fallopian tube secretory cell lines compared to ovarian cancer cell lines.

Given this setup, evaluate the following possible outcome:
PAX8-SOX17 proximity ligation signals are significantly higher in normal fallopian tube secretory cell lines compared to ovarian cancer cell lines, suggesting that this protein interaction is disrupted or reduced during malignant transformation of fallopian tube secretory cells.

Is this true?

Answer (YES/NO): NO